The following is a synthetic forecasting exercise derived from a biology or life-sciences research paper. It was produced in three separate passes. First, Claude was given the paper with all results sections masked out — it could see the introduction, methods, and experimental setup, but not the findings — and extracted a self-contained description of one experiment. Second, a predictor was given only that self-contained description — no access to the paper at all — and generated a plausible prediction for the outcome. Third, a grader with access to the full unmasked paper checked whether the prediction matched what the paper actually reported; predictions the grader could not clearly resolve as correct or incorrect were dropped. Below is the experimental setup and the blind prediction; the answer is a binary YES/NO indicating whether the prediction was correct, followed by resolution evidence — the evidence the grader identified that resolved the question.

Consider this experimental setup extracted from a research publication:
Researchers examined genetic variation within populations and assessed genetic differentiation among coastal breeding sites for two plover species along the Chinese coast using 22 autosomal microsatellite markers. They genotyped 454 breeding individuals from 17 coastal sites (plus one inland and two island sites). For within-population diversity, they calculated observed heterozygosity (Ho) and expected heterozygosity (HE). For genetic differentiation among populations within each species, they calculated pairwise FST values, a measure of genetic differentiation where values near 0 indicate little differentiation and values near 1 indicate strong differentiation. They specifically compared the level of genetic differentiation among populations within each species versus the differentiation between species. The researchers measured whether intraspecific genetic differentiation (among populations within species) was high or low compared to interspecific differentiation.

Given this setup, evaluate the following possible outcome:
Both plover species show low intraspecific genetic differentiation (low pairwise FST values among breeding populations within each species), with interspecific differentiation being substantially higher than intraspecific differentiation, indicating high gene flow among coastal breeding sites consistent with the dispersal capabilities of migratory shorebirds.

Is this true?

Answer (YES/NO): YES